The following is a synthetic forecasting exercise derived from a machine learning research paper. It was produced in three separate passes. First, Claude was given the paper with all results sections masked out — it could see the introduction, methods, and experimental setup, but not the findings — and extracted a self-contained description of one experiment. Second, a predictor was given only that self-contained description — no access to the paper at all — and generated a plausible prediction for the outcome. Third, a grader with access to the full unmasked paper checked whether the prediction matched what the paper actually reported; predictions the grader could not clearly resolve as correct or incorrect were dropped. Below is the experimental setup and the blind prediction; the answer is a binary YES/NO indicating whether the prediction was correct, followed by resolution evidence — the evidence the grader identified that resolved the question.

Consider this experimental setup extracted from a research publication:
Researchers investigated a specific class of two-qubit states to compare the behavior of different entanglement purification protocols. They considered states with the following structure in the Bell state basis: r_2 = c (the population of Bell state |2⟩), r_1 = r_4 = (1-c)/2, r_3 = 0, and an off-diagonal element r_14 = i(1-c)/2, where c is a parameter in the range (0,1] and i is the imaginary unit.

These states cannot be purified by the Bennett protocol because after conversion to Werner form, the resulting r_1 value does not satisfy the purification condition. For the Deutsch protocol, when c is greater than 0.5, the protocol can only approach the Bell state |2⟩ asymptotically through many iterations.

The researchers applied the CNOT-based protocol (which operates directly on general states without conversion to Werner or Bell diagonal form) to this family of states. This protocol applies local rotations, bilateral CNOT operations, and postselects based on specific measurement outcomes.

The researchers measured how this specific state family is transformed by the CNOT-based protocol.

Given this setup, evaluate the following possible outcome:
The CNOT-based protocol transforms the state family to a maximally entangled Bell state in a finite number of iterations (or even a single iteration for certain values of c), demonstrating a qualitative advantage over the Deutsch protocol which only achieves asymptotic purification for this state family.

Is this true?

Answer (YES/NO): YES